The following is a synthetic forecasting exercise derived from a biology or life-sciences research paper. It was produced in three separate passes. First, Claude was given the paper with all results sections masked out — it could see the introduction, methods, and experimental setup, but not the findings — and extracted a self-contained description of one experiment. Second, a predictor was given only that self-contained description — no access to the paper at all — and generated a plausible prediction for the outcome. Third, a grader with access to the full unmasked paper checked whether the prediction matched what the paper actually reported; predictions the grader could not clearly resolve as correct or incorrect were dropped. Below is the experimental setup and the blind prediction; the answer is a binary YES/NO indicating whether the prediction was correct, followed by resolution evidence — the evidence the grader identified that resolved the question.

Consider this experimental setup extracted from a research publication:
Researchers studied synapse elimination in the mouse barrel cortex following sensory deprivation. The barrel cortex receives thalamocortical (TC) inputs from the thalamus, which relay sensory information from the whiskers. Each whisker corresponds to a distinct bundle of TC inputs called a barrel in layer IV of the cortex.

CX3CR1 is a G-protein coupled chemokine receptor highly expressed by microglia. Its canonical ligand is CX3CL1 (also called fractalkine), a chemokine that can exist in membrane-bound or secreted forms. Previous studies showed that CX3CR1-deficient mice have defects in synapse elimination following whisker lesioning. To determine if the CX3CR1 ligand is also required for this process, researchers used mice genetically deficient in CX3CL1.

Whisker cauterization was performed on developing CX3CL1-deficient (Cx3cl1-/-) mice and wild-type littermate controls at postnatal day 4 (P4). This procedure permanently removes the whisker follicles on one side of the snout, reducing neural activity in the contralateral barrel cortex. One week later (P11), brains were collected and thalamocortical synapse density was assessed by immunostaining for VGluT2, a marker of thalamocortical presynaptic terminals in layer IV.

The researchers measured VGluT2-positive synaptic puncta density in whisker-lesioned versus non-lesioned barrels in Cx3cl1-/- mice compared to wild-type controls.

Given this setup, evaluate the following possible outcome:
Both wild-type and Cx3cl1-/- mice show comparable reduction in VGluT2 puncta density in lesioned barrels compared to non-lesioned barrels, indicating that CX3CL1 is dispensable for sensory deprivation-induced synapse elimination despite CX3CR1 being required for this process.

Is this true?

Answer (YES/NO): NO